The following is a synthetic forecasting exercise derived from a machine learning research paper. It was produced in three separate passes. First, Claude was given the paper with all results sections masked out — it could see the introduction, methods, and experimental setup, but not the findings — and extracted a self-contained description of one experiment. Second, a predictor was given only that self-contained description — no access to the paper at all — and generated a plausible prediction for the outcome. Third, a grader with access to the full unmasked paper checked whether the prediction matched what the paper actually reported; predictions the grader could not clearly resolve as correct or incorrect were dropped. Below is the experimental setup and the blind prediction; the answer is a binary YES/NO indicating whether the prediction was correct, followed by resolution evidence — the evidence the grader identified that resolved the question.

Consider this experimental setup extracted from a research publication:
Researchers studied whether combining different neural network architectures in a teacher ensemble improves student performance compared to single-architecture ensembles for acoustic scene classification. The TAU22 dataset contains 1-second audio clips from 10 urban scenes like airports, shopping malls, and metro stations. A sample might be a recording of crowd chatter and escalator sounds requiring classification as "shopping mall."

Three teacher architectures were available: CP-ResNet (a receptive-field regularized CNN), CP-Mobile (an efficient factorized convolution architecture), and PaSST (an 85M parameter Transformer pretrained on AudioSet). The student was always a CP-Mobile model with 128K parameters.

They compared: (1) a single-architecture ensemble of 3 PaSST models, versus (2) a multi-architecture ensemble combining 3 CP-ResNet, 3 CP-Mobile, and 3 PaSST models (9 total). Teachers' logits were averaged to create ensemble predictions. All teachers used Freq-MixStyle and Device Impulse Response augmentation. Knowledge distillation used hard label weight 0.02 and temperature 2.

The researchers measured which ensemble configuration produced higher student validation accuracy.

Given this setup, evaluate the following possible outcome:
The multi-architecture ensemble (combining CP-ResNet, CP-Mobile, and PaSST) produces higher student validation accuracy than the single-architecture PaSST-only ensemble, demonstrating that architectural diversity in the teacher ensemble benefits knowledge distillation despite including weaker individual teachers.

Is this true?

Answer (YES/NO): YES